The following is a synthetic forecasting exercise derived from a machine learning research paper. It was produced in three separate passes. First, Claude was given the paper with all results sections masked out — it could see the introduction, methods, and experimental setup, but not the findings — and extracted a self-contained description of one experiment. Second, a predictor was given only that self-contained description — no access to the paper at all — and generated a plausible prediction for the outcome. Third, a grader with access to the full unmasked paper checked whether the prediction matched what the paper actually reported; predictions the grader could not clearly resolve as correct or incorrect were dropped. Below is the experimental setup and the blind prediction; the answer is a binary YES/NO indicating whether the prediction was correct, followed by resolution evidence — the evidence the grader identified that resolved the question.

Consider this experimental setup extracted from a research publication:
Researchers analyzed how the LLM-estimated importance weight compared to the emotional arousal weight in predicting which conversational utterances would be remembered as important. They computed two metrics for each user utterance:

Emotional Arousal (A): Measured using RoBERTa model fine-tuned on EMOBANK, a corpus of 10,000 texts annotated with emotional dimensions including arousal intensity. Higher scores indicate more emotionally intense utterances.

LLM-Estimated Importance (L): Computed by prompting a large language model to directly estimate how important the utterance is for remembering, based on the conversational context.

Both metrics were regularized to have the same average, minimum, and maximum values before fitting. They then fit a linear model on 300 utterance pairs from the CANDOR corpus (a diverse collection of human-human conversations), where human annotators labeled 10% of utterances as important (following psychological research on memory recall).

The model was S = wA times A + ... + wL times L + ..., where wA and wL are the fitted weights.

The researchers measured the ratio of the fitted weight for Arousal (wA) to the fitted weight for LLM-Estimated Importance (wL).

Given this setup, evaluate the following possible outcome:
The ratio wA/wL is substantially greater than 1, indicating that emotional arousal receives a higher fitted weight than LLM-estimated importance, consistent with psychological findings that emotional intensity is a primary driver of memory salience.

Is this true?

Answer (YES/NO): YES